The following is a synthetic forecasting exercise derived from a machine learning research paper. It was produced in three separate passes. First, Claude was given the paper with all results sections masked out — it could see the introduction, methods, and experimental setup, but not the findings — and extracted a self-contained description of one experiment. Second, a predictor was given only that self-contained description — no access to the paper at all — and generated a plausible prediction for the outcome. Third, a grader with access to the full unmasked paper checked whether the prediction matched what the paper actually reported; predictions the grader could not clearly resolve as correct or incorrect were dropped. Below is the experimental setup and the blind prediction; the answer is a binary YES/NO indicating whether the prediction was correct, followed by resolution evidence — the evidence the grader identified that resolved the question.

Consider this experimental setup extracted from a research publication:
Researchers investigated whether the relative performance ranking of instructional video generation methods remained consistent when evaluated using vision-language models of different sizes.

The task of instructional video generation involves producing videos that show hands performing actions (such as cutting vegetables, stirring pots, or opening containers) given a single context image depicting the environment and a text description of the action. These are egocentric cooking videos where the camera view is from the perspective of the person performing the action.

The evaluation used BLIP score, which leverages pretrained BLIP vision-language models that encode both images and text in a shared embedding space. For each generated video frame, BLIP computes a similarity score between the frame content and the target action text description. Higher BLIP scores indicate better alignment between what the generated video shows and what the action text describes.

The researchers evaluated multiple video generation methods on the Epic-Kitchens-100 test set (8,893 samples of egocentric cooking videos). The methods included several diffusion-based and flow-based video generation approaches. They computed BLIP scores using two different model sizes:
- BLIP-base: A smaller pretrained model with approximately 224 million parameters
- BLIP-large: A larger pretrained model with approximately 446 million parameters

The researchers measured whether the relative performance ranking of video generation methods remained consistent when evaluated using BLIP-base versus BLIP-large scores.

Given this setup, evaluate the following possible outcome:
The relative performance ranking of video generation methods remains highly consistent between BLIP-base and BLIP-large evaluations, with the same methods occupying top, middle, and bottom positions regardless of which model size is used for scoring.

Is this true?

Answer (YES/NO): YES